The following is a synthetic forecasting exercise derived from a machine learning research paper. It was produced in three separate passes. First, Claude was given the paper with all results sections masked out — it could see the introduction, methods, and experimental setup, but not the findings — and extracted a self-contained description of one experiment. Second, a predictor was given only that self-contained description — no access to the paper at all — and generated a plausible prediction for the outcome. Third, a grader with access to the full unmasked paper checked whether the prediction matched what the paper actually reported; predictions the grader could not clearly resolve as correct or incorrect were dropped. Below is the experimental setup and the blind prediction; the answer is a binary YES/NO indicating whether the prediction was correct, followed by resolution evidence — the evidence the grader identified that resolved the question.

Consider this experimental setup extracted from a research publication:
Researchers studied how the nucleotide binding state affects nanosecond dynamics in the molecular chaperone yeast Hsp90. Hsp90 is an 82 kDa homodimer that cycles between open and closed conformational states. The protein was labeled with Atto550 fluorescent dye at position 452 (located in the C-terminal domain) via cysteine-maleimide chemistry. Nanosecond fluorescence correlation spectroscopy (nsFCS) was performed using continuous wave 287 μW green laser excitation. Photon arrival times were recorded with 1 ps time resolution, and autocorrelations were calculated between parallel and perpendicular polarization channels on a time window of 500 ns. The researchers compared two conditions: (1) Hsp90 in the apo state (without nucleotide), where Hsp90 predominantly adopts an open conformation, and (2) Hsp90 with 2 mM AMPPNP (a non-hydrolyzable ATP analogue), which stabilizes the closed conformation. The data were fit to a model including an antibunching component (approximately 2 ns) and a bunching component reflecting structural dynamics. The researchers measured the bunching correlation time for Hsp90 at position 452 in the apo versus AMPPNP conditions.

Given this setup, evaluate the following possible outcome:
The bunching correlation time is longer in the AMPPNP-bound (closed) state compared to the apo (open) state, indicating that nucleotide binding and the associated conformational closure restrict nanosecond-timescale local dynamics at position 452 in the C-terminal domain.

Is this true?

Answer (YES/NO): YES